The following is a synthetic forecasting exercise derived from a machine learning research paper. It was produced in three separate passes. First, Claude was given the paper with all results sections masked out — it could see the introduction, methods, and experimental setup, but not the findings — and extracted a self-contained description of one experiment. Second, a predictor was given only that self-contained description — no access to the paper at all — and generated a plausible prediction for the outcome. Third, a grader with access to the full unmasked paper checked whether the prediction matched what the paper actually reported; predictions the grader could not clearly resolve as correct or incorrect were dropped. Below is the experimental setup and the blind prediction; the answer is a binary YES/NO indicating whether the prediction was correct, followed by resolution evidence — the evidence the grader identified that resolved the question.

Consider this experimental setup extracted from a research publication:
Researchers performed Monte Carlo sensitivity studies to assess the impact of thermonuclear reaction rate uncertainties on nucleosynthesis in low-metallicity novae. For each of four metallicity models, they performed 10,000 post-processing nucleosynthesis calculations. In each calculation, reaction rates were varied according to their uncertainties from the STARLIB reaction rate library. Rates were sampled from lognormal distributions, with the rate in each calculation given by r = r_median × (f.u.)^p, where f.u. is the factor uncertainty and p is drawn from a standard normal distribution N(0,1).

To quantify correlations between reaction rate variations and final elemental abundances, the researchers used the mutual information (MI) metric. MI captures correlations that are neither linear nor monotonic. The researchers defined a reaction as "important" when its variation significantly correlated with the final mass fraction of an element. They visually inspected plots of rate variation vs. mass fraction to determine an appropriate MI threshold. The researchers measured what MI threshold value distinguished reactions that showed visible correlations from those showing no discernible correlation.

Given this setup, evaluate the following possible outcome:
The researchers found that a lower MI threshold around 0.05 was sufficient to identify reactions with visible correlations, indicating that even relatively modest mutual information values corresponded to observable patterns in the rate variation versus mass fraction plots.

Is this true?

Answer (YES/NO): NO